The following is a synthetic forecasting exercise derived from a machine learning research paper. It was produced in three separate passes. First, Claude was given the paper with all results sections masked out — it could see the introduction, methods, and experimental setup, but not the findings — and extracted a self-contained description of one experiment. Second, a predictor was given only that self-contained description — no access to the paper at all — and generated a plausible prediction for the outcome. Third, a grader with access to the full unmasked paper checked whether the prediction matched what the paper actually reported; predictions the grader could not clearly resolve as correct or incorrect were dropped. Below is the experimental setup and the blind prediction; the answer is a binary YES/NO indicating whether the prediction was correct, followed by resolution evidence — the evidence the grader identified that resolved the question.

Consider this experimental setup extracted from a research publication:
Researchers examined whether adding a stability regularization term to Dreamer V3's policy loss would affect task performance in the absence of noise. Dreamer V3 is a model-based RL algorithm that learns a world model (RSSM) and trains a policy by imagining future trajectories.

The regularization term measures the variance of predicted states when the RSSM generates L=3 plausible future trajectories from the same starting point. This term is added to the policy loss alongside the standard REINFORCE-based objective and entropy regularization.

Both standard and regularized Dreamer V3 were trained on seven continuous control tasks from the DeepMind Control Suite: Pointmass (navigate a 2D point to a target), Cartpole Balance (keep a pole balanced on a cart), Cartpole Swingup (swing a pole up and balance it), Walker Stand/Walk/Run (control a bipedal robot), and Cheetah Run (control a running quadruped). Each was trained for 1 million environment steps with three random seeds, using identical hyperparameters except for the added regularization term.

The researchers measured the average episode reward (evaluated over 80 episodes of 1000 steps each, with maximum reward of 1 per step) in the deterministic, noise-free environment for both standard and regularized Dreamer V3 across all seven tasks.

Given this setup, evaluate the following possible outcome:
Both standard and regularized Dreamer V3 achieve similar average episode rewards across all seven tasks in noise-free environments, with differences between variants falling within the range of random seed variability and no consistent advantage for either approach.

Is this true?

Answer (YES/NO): NO